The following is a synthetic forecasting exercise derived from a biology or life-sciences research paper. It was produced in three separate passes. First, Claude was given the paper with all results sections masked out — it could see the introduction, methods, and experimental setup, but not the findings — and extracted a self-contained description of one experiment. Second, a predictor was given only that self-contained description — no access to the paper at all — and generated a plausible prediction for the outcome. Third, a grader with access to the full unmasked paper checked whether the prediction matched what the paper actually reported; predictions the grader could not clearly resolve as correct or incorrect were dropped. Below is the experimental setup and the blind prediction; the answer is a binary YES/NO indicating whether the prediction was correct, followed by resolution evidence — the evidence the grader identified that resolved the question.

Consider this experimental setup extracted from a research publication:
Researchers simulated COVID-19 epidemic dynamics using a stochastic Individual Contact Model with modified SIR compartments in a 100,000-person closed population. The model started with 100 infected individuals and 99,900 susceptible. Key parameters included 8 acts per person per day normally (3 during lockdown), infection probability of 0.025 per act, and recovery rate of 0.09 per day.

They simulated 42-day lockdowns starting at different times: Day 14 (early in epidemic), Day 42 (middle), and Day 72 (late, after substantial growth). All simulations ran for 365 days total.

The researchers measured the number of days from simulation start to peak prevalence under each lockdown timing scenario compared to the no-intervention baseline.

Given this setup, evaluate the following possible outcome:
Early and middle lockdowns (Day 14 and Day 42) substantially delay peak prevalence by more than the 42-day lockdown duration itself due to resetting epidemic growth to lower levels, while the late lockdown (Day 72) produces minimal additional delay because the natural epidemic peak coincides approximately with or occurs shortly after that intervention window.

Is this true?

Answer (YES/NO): NO